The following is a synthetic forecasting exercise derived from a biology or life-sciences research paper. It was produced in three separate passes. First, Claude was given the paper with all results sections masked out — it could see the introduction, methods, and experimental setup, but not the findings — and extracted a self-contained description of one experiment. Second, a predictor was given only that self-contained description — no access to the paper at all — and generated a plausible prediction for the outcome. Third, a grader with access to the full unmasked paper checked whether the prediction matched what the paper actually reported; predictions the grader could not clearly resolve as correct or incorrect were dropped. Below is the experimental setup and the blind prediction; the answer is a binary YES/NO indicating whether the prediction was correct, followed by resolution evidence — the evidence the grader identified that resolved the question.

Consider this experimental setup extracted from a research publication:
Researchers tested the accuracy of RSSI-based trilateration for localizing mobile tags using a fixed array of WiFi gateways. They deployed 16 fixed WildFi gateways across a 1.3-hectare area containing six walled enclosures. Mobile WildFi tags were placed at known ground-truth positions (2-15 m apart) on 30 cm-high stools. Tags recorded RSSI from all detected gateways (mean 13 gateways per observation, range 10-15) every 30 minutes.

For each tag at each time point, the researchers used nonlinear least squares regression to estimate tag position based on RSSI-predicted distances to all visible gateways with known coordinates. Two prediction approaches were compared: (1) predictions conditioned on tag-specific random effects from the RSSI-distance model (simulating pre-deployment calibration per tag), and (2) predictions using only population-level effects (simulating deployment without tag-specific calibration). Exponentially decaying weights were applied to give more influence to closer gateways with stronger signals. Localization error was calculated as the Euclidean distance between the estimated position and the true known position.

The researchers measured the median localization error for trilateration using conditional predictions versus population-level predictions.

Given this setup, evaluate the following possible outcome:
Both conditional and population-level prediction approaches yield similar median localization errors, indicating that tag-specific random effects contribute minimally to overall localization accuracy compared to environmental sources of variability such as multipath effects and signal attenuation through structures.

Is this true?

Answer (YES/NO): YES